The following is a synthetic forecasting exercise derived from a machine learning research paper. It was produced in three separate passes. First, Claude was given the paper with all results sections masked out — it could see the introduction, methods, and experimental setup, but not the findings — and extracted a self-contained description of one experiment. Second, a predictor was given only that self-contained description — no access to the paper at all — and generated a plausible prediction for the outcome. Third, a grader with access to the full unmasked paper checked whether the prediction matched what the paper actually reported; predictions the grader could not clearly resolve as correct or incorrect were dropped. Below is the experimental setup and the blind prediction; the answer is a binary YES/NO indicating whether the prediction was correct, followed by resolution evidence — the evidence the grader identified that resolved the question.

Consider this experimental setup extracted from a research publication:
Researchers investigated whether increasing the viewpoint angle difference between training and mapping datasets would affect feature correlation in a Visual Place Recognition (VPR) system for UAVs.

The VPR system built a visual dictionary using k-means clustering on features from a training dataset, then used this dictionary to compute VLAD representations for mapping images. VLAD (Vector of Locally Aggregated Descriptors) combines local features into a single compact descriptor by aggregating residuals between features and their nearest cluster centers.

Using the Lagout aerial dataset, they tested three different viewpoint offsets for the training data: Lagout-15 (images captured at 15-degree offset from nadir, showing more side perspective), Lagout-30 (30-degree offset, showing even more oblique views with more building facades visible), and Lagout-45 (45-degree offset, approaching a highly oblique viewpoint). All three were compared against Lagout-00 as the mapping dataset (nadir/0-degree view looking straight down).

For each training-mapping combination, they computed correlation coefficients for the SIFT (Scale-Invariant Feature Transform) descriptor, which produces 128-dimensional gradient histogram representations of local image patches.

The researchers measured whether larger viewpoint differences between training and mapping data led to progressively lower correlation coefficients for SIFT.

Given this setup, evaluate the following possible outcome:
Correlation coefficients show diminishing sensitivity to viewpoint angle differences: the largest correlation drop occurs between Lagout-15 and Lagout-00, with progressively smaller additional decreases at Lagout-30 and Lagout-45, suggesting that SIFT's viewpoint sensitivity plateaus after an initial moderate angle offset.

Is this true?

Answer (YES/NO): NO